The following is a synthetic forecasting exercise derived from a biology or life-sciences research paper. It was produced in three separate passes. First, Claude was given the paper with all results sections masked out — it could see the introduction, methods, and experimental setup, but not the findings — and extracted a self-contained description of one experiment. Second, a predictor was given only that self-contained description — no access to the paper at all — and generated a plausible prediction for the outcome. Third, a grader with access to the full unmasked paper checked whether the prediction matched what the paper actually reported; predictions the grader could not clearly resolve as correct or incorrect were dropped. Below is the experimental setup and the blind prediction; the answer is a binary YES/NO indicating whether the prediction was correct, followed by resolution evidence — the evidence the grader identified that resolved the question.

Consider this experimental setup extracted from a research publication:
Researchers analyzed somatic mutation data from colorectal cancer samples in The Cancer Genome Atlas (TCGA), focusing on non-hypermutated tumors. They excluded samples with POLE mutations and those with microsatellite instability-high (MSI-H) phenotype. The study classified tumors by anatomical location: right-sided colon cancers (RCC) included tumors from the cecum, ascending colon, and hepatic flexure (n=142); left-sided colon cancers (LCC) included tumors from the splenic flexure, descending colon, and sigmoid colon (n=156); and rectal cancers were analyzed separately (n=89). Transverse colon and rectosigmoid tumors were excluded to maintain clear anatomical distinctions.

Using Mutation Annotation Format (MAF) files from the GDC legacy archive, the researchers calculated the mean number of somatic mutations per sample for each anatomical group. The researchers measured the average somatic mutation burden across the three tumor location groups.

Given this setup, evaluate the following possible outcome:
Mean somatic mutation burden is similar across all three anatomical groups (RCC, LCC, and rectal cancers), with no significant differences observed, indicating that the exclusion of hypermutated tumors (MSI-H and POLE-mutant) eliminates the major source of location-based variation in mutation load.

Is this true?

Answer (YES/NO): NO